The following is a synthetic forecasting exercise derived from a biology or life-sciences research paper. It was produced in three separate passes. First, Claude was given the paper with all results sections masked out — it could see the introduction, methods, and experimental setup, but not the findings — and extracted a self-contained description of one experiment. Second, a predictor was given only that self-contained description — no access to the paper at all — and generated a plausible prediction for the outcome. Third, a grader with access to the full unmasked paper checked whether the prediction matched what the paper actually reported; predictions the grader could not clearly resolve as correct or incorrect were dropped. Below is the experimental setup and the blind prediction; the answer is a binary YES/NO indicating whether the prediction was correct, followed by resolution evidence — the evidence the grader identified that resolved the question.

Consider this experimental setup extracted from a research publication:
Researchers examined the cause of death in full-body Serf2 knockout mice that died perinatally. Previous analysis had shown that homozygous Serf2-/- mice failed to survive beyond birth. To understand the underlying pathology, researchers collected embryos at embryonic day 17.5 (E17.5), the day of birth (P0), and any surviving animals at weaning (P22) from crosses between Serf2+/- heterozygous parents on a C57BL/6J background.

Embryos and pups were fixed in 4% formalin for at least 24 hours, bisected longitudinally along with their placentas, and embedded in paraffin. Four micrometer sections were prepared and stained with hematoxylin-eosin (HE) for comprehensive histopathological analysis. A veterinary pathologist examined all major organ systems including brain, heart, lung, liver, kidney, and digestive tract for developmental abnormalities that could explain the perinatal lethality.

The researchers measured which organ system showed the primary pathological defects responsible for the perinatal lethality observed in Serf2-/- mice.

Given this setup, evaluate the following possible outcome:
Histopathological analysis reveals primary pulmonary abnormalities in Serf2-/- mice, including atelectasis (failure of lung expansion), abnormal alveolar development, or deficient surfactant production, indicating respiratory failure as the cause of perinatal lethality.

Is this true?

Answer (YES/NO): YES